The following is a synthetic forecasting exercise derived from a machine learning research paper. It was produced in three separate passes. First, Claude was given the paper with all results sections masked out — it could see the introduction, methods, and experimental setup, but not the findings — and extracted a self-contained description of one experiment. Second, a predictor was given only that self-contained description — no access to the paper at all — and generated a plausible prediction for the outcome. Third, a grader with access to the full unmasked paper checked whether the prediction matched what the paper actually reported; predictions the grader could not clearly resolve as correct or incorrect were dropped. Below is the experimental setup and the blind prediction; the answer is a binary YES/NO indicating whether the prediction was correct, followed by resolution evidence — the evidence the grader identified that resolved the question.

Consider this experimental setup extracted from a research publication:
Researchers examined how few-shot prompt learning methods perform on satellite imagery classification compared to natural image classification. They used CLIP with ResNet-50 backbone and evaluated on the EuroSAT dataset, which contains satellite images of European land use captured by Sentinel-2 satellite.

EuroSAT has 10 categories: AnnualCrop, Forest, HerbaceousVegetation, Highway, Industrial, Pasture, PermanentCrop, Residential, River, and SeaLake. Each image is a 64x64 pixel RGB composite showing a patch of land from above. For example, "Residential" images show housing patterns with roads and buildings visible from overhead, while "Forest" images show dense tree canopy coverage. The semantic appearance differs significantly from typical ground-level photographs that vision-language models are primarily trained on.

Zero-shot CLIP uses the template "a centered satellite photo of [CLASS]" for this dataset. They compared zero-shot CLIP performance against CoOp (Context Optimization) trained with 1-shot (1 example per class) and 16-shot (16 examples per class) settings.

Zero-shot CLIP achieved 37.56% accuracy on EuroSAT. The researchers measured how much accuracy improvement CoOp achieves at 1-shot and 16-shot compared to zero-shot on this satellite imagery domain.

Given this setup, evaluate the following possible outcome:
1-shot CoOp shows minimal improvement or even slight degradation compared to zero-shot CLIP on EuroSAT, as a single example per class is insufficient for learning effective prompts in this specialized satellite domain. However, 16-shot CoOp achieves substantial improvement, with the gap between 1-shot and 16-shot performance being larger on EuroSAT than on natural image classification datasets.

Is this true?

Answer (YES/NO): NO